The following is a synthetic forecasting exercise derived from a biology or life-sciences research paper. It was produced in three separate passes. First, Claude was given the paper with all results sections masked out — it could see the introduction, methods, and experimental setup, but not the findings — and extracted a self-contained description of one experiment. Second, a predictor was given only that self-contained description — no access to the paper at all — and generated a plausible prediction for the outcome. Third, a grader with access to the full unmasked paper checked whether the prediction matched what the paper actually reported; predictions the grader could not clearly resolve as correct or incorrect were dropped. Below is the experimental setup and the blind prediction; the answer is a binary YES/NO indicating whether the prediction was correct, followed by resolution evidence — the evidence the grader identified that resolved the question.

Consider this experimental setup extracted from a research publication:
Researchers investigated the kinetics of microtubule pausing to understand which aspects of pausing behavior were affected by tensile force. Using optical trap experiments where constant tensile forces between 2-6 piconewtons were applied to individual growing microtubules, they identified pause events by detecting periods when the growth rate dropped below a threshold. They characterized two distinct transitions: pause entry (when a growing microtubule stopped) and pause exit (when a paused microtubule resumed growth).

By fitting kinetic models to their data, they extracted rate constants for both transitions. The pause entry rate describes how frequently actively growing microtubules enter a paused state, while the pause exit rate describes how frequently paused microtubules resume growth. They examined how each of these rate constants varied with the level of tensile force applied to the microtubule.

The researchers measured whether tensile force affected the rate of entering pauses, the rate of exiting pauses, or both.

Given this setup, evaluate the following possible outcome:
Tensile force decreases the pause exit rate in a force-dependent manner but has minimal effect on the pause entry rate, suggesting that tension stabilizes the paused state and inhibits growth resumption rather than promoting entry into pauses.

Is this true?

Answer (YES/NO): NO